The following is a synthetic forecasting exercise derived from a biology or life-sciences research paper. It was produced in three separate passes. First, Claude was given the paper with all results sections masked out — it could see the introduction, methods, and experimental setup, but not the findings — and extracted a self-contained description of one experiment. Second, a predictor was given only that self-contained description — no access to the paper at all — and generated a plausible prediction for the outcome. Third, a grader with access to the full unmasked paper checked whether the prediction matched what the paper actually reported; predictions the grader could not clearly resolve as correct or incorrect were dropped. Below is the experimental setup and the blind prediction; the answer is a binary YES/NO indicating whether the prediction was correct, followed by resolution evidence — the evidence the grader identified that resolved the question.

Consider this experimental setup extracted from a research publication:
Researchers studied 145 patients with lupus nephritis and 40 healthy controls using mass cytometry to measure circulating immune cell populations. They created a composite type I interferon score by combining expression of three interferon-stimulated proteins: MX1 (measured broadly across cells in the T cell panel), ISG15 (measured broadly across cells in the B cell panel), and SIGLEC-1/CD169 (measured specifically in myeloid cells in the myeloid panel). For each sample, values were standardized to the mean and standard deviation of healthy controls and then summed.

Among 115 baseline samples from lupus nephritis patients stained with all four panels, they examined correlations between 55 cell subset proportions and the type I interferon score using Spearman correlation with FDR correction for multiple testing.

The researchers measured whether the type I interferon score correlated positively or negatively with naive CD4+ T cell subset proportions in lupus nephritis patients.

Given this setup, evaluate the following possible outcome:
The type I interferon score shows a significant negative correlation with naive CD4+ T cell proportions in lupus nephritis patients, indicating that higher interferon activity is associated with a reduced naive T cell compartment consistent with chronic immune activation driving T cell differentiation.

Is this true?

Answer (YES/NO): NO